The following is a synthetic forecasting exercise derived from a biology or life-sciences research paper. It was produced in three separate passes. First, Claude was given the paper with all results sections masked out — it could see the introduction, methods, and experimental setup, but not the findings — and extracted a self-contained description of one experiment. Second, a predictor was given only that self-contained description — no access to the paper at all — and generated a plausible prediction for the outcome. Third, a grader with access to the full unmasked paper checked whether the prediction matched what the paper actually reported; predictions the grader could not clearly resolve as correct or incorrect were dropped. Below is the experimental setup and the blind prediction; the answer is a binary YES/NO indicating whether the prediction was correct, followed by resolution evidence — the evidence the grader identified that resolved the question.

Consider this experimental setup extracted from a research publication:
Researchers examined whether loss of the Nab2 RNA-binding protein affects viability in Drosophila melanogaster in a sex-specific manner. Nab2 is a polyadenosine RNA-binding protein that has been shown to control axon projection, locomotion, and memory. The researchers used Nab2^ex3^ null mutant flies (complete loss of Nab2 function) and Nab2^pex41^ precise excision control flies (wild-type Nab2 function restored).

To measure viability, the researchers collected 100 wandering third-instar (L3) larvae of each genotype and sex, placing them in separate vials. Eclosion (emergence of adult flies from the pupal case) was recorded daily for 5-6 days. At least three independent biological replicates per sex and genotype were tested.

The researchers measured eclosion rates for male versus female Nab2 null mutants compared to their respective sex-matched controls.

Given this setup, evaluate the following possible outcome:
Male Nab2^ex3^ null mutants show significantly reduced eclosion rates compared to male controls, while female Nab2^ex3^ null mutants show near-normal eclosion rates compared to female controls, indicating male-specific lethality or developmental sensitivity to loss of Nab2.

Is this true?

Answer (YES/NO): NO